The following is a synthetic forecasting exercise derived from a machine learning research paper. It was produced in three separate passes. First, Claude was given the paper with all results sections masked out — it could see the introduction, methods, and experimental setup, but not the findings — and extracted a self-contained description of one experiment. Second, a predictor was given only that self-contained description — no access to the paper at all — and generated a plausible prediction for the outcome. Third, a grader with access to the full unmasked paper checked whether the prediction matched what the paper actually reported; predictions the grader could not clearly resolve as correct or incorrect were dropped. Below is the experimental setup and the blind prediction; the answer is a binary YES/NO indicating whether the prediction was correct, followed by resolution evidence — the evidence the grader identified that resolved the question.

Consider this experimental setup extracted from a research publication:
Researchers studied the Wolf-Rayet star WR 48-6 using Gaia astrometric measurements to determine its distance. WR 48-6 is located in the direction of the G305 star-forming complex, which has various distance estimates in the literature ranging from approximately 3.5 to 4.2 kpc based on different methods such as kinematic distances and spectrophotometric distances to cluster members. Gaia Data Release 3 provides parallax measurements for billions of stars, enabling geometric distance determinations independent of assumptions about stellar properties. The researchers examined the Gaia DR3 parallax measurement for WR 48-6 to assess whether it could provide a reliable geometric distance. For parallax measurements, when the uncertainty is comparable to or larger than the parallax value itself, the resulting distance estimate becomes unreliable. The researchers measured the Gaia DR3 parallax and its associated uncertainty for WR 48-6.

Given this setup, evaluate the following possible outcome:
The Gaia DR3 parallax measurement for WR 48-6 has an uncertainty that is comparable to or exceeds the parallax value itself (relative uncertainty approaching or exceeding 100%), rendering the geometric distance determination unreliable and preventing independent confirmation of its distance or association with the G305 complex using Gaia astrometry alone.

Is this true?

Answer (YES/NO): YES